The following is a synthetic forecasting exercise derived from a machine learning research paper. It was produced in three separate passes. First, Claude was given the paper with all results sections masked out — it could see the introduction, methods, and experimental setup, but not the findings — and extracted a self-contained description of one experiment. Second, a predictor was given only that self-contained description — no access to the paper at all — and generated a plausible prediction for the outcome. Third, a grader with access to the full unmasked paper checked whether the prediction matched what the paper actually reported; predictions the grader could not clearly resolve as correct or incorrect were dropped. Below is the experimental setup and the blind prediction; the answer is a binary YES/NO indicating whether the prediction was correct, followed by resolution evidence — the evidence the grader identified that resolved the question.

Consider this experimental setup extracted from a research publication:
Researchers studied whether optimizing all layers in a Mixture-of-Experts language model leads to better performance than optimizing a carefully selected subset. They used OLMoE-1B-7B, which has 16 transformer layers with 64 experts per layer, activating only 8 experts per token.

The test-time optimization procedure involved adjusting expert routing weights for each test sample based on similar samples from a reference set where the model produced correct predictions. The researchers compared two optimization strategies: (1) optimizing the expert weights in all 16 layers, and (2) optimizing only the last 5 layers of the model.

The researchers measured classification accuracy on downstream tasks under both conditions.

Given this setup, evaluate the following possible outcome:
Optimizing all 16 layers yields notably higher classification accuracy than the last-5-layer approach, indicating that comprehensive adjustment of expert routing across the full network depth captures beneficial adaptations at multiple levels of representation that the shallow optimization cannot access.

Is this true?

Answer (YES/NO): NO